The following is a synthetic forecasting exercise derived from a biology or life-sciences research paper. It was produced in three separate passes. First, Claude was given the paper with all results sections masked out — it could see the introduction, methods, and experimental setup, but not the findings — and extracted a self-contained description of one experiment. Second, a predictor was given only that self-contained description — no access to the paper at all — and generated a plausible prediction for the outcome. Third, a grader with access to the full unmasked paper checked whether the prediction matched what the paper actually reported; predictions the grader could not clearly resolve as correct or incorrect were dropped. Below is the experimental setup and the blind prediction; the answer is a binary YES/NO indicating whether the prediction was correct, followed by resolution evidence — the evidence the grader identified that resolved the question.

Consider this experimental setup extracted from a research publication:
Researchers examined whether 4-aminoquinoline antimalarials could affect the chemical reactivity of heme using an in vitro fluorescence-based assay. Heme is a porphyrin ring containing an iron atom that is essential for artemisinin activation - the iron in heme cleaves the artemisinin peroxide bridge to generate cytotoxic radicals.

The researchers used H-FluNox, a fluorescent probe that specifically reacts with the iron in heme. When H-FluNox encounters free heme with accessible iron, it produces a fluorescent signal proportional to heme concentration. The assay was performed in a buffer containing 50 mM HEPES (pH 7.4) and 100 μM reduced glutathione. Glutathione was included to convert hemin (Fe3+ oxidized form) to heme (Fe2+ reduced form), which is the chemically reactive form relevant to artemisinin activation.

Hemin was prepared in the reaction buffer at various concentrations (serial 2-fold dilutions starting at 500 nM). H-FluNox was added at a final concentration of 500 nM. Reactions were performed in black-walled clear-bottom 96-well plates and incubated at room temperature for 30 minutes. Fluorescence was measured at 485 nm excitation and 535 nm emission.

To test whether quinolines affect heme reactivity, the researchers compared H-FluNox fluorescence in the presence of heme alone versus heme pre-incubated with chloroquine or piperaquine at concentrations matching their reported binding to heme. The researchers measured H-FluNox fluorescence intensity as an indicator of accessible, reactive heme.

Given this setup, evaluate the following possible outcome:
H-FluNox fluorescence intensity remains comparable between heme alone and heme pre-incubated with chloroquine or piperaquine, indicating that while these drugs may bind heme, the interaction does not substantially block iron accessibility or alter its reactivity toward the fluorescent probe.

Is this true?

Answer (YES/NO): NO